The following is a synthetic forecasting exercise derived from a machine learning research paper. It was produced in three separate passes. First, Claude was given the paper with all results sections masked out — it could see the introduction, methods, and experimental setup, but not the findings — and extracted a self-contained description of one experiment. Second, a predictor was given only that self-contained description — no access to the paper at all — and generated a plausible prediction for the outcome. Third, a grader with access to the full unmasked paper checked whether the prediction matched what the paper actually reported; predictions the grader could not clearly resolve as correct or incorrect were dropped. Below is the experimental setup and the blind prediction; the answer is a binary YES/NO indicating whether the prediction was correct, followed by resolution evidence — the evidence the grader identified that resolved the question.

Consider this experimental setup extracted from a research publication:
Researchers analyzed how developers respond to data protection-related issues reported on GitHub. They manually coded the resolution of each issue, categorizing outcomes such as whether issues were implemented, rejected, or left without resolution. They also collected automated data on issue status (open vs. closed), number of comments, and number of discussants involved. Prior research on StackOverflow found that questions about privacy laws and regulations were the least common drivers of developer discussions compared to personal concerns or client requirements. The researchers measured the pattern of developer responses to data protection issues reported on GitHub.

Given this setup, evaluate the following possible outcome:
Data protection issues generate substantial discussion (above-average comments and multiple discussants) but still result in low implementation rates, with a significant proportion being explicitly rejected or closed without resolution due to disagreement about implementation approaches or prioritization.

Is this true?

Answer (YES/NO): NO